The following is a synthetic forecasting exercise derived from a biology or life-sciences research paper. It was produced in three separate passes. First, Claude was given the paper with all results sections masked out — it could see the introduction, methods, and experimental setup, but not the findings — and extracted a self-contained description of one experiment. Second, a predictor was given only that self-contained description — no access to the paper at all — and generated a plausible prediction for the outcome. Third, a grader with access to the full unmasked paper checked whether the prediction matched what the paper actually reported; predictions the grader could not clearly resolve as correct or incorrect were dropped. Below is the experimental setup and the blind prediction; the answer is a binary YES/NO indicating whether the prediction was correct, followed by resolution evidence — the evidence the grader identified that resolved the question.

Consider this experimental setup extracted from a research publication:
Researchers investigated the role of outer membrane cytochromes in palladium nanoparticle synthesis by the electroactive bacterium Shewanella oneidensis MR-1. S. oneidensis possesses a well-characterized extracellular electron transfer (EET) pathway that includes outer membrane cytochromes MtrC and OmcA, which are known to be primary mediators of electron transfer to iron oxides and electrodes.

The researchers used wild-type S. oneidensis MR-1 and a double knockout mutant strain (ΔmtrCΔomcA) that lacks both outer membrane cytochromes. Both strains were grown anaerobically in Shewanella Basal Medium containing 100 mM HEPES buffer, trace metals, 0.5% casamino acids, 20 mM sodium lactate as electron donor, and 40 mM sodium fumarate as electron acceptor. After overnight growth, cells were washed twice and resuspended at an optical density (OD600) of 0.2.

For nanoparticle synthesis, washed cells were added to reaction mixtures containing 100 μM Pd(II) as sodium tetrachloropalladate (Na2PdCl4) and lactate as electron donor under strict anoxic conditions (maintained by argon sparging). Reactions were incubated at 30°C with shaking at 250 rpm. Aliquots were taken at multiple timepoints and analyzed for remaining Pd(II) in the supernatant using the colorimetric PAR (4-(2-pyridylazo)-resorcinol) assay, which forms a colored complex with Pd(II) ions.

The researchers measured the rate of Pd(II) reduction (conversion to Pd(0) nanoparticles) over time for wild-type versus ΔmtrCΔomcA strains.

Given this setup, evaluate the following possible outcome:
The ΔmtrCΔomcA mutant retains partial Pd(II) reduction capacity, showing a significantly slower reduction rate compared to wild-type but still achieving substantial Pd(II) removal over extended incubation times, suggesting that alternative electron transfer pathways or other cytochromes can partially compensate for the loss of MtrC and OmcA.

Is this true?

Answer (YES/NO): NO